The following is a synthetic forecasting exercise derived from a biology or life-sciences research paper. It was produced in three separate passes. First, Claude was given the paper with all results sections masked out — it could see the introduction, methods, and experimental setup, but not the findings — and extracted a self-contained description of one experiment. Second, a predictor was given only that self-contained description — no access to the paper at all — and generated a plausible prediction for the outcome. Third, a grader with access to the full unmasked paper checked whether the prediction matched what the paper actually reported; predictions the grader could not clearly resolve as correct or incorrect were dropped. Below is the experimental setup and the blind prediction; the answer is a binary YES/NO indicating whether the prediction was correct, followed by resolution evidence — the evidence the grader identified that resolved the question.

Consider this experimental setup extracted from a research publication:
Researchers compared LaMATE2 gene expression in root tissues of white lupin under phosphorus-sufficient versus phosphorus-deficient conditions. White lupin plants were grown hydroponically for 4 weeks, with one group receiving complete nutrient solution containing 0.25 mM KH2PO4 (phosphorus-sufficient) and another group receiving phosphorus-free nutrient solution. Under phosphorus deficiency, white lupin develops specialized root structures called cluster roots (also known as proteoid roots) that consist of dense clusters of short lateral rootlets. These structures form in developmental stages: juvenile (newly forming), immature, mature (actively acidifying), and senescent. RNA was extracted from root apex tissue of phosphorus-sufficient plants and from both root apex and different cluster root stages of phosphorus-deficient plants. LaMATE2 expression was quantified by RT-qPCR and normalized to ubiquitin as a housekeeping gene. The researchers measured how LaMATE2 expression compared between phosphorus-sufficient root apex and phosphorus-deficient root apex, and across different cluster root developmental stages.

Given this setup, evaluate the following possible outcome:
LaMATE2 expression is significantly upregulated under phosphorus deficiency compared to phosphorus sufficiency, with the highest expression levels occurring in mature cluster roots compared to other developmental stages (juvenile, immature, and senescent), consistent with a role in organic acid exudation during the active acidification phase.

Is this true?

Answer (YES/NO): NO